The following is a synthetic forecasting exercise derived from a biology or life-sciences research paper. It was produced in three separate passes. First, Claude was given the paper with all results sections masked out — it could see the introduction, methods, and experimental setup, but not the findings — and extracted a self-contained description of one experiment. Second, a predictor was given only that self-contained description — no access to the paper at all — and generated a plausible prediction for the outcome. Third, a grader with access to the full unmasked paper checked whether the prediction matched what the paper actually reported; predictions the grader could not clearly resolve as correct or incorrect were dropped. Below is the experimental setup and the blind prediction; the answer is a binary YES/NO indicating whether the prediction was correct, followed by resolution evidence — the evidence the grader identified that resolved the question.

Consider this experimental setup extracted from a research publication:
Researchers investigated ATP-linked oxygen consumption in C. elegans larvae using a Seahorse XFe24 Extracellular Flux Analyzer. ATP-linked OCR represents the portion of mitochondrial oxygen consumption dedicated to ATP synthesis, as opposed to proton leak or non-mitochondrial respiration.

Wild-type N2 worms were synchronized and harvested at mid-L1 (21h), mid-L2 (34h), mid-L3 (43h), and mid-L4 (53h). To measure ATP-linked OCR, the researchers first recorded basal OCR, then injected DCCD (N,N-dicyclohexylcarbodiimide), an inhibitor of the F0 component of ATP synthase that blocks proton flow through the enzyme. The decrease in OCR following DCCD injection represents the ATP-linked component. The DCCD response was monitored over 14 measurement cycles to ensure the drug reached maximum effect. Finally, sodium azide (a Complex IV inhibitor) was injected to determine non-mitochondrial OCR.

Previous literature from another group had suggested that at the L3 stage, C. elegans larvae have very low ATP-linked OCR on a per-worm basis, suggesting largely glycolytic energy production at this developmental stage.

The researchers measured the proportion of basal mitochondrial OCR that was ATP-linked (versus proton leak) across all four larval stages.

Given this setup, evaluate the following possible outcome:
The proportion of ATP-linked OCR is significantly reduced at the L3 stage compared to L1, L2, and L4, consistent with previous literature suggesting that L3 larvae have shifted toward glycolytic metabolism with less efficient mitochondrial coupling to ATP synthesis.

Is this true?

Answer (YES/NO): NO